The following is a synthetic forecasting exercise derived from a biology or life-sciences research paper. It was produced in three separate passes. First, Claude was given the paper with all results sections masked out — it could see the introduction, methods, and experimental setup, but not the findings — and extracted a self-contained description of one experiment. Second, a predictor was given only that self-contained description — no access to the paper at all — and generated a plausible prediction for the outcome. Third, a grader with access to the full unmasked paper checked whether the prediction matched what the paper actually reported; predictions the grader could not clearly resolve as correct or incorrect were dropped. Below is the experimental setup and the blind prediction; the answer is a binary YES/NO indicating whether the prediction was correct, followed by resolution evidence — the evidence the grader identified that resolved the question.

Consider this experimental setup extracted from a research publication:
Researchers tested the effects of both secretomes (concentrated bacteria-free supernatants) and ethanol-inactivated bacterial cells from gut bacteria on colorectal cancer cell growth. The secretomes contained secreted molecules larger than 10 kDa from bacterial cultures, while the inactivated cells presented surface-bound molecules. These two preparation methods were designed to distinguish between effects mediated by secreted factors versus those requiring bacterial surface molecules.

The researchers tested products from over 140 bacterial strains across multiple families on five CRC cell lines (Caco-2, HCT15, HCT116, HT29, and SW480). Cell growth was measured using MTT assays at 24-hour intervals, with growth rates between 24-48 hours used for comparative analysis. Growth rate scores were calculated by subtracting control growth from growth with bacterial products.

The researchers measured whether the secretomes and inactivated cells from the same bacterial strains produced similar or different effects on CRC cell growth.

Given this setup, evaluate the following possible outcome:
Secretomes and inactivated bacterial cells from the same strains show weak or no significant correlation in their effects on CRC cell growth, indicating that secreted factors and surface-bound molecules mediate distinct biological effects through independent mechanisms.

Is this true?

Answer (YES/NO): YES